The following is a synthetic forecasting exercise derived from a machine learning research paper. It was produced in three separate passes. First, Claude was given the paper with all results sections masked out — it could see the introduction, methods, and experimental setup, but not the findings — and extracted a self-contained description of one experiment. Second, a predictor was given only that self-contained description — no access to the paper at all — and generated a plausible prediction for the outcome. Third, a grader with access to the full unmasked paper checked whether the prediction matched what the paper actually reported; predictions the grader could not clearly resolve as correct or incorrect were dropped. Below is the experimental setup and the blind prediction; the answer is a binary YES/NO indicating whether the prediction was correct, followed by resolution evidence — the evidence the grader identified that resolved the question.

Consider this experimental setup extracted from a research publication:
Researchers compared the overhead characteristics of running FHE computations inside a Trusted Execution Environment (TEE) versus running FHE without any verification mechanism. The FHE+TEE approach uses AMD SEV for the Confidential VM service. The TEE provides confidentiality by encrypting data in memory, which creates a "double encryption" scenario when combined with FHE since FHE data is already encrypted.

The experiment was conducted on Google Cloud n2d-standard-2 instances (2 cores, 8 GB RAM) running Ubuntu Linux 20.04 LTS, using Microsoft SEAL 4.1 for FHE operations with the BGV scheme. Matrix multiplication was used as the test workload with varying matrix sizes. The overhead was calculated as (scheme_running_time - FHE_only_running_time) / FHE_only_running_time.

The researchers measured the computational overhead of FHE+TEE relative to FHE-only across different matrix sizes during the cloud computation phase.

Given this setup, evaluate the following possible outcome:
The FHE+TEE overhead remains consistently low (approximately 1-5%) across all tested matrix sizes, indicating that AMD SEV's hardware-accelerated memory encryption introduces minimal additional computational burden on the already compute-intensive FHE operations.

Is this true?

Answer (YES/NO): NO